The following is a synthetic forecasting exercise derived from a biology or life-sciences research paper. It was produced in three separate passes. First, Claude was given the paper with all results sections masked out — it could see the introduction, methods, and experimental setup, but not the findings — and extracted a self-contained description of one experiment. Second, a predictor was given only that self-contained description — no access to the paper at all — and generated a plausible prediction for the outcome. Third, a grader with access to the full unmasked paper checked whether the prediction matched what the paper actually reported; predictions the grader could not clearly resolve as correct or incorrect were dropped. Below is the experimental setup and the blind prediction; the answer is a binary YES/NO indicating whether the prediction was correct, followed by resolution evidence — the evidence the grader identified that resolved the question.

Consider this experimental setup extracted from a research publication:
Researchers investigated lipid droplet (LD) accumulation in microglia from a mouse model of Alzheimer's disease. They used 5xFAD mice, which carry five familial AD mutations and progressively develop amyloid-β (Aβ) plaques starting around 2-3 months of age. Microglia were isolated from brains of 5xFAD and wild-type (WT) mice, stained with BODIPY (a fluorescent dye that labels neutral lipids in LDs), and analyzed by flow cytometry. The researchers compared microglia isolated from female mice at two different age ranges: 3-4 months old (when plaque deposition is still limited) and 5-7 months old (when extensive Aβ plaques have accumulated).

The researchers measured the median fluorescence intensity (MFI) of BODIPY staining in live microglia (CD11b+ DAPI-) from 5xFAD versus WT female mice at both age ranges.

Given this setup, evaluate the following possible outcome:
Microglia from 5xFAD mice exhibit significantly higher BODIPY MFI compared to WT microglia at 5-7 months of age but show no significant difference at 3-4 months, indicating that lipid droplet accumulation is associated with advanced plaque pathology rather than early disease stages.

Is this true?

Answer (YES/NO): YES